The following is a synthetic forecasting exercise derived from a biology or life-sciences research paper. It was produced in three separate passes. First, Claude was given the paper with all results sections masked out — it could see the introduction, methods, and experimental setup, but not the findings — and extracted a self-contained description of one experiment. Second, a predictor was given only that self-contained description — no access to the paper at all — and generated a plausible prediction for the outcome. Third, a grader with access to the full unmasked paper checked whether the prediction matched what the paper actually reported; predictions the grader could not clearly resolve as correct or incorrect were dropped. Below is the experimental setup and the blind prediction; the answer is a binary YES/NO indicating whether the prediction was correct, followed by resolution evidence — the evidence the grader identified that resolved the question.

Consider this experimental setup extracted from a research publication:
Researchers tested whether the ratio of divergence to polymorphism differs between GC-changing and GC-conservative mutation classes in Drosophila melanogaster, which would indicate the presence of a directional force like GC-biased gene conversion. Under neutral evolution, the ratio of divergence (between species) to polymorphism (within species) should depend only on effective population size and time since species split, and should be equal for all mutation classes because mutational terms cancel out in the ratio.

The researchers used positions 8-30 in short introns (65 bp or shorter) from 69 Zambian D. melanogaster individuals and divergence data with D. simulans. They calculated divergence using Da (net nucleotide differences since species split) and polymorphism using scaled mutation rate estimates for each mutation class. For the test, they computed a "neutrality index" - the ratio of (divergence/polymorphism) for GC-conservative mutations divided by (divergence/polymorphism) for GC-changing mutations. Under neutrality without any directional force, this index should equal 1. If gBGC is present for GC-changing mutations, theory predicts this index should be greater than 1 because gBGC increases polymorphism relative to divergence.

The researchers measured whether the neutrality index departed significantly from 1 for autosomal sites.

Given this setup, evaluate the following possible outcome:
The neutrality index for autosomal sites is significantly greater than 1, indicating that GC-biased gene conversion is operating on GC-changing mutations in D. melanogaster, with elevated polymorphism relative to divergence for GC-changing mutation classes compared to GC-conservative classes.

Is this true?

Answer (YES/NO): NO